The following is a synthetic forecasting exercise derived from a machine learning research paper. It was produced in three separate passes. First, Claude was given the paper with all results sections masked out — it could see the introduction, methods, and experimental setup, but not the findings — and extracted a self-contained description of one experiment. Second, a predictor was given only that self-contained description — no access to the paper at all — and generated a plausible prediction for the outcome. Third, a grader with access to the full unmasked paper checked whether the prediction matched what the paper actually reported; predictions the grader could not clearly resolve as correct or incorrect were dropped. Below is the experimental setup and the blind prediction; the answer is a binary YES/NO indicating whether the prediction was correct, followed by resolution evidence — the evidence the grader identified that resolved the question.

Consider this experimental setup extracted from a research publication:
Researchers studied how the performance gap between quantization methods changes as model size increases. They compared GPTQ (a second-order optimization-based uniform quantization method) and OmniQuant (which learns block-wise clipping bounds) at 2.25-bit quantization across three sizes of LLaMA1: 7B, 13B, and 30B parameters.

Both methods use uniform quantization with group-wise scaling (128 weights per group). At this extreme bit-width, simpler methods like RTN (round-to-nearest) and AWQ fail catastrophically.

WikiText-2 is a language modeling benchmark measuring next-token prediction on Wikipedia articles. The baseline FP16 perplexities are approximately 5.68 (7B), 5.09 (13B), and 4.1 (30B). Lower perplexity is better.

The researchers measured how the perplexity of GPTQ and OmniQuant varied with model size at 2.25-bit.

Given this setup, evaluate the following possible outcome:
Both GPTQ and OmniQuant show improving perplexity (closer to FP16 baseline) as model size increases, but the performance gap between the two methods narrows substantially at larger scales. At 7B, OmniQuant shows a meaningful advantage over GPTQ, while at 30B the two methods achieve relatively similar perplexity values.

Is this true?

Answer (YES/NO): NO